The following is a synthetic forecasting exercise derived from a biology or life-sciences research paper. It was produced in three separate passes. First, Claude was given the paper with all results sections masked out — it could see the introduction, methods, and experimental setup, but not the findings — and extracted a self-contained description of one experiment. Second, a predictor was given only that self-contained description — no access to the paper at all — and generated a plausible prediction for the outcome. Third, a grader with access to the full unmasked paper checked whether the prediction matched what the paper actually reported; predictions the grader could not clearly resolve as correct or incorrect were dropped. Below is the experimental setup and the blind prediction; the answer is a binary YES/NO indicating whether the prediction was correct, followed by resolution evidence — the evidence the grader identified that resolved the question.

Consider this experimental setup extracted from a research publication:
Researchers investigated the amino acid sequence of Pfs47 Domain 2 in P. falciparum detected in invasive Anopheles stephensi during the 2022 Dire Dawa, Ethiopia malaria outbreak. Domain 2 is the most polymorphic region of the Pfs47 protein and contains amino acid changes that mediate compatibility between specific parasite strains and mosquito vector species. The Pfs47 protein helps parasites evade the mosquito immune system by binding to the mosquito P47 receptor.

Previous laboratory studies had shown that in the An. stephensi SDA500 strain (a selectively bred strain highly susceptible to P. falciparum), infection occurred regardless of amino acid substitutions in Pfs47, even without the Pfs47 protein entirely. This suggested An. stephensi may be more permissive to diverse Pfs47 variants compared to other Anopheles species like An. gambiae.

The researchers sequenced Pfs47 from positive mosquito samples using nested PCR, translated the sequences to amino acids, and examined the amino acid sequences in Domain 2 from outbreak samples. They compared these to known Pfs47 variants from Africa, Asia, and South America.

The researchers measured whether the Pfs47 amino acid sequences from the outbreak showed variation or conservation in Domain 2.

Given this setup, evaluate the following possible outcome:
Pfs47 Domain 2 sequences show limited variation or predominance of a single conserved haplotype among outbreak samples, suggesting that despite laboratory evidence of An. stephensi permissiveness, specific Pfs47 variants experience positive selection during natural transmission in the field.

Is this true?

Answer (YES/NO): NO